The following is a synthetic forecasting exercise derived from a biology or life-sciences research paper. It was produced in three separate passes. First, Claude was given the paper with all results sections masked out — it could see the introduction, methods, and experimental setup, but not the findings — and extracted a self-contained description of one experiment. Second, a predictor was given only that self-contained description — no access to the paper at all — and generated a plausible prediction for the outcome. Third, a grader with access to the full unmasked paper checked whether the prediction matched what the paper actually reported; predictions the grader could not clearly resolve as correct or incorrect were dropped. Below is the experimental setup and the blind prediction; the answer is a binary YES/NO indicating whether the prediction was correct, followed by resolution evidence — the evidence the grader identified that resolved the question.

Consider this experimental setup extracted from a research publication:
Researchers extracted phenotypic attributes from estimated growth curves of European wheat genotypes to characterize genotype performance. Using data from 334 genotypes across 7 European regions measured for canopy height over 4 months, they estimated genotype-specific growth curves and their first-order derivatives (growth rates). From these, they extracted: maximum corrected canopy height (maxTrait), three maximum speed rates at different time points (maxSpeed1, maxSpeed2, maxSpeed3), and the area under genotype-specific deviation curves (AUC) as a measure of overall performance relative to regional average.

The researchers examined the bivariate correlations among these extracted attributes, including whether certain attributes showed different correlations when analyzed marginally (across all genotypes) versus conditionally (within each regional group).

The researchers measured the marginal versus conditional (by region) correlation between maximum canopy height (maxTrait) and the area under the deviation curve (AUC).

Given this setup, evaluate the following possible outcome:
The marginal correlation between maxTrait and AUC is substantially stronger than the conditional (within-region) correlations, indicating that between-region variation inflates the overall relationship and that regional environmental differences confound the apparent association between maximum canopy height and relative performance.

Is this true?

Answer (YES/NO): NO